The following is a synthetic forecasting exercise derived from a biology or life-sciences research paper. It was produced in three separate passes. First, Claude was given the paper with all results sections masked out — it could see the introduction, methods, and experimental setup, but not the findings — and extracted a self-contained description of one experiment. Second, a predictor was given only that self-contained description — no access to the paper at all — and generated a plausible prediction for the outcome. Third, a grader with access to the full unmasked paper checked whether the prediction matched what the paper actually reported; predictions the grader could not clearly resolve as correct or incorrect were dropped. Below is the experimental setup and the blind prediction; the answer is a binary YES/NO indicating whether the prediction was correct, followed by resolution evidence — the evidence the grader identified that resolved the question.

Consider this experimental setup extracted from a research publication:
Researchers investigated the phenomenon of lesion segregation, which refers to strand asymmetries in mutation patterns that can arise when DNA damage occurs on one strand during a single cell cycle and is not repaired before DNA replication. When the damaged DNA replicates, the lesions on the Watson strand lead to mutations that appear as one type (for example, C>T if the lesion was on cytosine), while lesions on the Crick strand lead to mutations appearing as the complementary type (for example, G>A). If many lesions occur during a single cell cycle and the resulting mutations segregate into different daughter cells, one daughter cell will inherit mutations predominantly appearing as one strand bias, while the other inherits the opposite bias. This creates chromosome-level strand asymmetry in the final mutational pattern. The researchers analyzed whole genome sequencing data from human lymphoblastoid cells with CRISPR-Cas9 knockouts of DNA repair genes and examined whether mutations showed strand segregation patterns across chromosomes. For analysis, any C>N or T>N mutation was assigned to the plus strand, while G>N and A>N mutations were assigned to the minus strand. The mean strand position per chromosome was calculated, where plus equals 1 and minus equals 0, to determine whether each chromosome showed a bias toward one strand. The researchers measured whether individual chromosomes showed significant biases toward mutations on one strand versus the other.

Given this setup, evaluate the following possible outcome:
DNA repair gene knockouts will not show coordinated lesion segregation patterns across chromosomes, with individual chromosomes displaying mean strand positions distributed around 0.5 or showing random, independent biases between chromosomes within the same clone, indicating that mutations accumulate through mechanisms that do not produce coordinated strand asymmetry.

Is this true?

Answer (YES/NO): YES